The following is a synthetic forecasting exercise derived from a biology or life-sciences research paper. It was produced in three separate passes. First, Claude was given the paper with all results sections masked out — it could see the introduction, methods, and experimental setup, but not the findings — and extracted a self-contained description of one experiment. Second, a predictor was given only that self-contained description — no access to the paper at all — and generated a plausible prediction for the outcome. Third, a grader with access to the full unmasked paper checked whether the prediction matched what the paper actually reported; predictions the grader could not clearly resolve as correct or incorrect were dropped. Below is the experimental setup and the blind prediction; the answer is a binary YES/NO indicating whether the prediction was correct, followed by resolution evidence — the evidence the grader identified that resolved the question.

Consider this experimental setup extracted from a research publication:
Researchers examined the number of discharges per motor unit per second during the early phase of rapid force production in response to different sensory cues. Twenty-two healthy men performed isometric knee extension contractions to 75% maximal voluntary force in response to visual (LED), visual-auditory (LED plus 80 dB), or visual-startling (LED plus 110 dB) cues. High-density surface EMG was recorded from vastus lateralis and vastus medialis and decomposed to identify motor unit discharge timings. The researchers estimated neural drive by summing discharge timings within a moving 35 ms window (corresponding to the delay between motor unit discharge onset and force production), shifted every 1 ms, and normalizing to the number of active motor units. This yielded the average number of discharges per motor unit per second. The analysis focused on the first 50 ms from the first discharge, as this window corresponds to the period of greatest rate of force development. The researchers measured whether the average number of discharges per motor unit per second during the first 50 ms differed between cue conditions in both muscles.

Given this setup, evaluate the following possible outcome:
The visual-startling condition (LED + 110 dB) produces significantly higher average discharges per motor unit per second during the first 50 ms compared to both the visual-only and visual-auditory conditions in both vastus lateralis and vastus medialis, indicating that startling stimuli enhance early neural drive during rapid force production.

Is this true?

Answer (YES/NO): YES